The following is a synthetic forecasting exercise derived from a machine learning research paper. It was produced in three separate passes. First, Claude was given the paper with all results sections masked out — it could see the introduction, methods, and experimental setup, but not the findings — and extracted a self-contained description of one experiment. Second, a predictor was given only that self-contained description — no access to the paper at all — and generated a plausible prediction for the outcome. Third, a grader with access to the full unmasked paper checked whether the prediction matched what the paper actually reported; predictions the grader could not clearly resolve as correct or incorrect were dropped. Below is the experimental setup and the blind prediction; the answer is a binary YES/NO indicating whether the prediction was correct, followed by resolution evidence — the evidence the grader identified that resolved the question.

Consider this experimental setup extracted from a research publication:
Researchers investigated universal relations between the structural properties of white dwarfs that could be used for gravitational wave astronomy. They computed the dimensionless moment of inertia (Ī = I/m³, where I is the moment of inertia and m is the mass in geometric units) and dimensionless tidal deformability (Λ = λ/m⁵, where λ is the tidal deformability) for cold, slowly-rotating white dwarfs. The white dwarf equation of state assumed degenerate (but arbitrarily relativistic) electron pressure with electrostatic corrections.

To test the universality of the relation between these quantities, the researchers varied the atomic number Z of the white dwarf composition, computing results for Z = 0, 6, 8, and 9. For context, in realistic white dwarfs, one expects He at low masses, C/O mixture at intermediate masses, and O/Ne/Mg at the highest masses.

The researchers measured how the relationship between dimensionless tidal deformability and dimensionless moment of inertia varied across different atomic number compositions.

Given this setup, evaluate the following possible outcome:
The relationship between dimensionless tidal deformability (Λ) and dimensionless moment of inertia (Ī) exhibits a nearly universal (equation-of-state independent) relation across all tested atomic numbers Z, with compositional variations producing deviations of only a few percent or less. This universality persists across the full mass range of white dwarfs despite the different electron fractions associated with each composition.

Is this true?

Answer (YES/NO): YES